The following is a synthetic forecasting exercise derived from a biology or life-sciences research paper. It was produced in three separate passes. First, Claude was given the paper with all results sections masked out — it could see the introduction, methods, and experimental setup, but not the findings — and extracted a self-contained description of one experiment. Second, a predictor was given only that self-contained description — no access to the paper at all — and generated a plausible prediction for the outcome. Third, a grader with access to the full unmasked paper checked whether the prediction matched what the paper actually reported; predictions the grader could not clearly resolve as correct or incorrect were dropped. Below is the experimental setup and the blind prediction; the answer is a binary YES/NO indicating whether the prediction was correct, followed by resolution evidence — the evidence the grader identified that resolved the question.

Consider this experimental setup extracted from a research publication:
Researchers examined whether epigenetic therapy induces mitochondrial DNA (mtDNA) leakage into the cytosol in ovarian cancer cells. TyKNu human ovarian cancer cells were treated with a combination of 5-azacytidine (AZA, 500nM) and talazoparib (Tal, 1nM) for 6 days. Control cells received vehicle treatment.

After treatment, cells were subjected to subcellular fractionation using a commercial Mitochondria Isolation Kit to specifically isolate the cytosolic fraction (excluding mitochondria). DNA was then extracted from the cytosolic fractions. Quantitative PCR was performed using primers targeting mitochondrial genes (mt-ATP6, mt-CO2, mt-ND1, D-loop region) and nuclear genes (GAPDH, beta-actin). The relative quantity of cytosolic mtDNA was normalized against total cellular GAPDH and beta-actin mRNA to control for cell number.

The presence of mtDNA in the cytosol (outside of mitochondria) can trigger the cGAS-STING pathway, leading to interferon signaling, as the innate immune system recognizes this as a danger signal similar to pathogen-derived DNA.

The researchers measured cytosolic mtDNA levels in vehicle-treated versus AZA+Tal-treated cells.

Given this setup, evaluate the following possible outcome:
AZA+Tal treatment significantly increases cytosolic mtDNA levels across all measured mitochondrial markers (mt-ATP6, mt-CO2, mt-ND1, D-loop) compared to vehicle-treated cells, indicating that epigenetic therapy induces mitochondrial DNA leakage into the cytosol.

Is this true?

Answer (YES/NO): YES